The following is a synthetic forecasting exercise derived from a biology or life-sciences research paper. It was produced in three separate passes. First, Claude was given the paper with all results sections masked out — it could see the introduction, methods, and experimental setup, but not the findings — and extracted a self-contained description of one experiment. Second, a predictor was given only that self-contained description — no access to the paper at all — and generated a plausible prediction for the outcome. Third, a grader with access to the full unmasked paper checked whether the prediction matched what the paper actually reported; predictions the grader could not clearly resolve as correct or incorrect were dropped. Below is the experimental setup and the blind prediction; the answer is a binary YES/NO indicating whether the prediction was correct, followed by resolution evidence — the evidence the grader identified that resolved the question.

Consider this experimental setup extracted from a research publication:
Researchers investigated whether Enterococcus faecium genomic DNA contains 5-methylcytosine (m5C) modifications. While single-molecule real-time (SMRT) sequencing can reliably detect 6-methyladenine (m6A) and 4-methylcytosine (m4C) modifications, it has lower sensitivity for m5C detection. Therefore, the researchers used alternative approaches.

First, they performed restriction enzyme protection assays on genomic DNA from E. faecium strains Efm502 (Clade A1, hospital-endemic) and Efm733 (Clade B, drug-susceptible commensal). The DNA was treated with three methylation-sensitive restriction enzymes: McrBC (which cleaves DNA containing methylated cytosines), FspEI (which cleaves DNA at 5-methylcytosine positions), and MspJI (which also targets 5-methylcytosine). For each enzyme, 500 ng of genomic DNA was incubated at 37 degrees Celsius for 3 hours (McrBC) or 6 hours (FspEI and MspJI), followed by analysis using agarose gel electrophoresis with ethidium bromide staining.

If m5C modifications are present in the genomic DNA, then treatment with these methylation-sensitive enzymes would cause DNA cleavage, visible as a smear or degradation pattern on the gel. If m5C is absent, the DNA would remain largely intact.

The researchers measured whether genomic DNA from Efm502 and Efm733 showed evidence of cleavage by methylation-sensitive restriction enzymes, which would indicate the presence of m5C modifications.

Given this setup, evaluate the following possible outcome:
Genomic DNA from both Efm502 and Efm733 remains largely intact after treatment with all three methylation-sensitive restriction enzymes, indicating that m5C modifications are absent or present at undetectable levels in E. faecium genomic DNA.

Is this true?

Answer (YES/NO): NO